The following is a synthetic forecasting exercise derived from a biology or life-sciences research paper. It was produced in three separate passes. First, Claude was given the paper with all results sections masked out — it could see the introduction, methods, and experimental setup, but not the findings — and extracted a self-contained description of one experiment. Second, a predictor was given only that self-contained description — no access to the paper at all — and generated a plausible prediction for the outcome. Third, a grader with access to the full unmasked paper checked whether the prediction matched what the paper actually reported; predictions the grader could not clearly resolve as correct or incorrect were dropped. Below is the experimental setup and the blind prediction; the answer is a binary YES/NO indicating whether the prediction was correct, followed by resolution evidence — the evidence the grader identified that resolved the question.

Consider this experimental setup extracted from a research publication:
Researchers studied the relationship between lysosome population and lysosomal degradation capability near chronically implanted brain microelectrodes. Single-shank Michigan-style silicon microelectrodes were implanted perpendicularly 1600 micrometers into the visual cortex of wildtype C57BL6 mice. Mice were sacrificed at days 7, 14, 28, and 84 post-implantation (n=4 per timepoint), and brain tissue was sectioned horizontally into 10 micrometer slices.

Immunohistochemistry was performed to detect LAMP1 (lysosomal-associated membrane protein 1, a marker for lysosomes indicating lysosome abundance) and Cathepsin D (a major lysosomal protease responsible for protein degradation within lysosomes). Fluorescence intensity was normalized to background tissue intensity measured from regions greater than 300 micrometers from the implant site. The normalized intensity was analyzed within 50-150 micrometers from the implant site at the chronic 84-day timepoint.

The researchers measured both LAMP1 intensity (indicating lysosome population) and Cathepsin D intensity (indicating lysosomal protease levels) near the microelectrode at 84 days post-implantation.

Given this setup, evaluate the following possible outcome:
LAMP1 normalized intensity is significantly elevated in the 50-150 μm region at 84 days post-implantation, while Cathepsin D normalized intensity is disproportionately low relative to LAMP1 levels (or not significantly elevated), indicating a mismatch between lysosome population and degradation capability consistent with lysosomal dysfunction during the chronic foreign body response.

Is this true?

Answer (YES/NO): NO